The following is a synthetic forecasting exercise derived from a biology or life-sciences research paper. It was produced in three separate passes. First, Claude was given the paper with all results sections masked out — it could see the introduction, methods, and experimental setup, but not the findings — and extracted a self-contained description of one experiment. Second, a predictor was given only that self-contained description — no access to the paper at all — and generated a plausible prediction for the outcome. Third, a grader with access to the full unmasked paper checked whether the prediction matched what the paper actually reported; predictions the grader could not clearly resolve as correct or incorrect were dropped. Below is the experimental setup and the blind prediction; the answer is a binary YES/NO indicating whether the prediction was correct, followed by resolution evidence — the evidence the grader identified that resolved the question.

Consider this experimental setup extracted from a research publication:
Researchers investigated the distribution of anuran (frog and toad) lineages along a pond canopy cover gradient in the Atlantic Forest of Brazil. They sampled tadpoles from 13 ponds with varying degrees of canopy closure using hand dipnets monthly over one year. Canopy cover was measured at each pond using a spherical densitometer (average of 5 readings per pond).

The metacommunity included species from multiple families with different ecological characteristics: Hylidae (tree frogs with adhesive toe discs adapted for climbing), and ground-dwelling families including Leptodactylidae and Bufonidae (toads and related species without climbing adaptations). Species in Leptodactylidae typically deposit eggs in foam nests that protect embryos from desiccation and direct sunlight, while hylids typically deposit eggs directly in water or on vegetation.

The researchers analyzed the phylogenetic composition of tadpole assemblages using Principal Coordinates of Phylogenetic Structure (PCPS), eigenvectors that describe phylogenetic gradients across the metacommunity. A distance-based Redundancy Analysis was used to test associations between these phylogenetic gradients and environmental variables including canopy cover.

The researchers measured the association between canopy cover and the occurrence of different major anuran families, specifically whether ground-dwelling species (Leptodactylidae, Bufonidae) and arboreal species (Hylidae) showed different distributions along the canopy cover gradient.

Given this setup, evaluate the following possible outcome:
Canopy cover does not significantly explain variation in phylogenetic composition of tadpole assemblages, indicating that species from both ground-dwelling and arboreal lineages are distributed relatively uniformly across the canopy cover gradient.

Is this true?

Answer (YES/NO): NO